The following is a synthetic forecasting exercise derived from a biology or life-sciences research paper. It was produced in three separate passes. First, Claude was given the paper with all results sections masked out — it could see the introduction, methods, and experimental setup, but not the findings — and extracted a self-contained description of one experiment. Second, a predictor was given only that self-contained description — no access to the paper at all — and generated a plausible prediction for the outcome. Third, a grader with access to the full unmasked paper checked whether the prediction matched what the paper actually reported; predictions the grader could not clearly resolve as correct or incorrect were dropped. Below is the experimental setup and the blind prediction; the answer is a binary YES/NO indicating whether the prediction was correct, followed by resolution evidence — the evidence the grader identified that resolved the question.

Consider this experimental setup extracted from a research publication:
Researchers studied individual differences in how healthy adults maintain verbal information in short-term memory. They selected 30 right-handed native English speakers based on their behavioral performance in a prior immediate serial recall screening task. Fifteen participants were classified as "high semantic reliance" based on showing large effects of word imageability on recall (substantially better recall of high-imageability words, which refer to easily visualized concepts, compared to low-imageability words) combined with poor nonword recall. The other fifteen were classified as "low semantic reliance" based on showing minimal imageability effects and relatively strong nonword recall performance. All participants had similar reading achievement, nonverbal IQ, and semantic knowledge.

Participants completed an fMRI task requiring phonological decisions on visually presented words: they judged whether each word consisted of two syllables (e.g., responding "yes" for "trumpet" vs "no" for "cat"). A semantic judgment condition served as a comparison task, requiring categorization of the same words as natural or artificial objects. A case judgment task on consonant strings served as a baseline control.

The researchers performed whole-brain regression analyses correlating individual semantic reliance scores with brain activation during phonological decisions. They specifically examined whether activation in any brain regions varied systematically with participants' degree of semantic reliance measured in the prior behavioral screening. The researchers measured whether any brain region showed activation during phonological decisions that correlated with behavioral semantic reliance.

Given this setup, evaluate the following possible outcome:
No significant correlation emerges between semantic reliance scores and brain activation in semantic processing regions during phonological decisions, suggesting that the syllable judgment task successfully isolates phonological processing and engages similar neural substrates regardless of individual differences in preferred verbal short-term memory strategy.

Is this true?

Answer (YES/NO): NO